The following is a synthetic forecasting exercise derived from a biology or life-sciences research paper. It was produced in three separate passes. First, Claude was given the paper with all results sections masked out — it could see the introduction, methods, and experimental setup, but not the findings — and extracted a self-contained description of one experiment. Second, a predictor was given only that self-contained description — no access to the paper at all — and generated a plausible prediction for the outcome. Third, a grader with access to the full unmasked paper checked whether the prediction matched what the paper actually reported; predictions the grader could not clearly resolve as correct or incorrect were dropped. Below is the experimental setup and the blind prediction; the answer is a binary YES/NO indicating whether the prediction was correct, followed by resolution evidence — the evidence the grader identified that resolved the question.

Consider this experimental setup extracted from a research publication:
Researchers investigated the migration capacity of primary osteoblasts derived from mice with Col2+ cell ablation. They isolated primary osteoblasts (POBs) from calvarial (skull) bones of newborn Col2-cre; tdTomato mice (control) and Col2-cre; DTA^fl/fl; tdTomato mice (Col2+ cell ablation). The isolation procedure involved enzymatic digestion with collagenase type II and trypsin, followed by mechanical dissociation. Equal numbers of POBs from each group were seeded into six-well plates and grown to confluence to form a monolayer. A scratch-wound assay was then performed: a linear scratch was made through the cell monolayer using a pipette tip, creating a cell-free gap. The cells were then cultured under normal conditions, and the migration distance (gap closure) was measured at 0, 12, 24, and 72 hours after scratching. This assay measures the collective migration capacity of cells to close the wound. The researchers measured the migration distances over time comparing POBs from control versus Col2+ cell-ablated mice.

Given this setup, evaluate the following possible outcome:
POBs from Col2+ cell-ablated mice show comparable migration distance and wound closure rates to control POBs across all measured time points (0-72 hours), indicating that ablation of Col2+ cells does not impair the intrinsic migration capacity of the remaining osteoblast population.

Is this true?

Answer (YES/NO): NO